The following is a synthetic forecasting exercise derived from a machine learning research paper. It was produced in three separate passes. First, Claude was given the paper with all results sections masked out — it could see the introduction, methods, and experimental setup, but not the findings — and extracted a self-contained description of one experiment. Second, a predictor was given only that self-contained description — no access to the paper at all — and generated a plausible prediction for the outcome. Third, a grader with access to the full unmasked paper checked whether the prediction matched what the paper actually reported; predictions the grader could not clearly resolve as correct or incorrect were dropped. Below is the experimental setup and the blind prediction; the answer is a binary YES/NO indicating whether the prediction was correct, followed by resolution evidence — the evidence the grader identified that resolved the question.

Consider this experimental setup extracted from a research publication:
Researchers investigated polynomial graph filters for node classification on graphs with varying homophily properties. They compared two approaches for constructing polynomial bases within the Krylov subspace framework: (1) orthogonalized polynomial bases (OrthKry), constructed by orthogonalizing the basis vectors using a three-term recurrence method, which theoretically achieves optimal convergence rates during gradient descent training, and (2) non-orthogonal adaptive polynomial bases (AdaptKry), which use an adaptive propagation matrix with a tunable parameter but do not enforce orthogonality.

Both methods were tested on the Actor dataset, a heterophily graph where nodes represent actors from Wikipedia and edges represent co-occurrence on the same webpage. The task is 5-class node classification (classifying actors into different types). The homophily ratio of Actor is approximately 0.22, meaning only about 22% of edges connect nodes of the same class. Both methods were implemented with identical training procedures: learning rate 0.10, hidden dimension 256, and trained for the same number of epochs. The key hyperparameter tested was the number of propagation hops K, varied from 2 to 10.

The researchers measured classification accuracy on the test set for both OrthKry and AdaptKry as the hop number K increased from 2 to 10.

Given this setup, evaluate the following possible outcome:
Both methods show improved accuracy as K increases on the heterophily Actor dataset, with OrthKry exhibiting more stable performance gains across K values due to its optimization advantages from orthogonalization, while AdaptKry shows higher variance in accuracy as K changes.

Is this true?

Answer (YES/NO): NO